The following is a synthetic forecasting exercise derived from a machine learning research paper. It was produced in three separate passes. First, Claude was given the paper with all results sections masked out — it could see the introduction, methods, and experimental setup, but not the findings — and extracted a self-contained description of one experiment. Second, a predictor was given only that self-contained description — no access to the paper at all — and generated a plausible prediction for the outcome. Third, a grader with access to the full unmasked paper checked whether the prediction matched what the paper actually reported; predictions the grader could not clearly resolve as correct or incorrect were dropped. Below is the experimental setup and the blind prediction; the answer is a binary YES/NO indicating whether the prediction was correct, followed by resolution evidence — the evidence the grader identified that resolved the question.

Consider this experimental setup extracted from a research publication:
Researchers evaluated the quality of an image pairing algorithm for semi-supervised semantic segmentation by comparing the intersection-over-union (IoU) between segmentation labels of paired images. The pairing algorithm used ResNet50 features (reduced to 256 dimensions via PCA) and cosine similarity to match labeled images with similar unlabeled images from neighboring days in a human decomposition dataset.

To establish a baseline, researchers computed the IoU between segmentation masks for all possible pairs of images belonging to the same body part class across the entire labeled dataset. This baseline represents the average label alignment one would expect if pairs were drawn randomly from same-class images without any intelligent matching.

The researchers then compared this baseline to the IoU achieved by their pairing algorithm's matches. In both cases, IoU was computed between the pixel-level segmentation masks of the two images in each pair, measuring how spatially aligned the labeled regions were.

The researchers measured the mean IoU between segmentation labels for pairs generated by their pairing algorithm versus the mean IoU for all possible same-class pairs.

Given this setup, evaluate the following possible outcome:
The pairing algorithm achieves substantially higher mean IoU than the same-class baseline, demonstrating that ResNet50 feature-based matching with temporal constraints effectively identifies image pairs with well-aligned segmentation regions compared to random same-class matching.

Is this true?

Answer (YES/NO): YES